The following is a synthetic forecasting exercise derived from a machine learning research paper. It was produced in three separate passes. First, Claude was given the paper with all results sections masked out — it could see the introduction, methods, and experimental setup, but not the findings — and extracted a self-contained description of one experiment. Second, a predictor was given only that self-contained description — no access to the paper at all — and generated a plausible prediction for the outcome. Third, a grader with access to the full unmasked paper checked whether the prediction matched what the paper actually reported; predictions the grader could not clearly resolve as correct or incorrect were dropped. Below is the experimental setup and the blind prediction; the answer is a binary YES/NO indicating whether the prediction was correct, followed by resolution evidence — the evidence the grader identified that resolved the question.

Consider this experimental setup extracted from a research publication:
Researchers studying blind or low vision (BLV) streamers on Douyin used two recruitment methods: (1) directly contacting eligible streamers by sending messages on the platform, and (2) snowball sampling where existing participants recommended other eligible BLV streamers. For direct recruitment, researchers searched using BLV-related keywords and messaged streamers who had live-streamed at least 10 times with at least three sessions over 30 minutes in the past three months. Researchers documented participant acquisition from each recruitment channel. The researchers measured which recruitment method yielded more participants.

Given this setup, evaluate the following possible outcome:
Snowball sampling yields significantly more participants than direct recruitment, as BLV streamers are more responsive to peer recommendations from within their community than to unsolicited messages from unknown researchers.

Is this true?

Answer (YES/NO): YES